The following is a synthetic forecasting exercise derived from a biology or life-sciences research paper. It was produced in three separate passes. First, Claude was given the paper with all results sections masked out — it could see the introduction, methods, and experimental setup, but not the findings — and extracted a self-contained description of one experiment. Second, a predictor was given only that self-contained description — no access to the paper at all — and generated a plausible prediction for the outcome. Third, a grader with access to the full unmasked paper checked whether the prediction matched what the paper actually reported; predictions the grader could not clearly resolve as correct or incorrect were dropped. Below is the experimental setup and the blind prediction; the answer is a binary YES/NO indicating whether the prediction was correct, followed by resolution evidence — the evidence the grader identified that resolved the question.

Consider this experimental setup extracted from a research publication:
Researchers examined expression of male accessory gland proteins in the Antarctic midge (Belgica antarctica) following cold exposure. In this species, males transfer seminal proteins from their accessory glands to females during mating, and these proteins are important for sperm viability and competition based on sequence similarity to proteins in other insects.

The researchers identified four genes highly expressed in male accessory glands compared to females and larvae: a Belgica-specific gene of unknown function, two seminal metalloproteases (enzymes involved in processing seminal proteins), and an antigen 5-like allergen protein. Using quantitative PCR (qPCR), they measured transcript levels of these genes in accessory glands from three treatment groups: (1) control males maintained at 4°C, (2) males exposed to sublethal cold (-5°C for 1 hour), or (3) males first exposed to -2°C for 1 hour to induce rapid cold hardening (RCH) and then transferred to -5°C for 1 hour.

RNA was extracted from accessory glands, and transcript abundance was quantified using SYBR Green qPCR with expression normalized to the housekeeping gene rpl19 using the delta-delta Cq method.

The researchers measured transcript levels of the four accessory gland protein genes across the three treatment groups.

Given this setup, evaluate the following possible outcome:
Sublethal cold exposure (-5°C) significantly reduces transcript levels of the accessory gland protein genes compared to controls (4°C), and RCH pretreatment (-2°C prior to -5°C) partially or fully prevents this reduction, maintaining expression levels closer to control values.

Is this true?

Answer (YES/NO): YES